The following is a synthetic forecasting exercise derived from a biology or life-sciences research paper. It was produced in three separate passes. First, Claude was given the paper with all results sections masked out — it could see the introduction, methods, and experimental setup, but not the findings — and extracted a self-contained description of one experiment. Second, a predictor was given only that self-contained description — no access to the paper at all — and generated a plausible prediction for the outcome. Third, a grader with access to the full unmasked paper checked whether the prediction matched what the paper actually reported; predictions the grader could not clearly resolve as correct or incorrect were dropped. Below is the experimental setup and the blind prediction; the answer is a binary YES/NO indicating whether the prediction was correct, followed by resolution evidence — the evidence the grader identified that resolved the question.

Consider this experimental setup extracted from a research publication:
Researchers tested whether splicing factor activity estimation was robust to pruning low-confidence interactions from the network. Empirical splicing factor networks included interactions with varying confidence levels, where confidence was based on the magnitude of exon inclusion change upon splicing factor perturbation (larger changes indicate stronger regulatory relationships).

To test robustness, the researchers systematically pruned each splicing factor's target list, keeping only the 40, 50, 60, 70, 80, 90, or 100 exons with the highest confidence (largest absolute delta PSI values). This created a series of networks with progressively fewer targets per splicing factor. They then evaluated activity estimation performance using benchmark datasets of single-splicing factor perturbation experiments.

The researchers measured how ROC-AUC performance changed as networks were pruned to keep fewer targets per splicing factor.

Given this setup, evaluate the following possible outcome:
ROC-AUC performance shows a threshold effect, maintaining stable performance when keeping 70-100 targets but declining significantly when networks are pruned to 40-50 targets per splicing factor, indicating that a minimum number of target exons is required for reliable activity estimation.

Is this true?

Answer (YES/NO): NO